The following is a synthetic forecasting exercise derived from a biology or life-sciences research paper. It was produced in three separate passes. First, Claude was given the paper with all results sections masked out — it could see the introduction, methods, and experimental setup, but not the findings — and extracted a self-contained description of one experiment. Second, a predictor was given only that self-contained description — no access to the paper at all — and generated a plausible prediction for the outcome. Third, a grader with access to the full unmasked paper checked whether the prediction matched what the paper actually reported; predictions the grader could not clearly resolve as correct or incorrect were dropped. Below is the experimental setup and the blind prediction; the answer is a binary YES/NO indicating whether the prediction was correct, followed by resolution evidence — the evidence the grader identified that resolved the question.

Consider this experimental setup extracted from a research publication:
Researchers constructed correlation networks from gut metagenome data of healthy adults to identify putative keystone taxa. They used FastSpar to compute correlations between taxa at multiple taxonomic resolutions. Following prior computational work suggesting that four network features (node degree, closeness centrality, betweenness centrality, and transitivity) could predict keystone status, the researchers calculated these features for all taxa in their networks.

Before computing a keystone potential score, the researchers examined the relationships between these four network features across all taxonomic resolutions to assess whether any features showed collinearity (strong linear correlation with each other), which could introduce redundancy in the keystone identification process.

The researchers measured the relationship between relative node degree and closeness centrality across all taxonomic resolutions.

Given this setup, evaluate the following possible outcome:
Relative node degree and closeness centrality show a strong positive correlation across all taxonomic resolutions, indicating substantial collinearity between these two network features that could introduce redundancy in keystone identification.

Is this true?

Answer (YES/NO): YES